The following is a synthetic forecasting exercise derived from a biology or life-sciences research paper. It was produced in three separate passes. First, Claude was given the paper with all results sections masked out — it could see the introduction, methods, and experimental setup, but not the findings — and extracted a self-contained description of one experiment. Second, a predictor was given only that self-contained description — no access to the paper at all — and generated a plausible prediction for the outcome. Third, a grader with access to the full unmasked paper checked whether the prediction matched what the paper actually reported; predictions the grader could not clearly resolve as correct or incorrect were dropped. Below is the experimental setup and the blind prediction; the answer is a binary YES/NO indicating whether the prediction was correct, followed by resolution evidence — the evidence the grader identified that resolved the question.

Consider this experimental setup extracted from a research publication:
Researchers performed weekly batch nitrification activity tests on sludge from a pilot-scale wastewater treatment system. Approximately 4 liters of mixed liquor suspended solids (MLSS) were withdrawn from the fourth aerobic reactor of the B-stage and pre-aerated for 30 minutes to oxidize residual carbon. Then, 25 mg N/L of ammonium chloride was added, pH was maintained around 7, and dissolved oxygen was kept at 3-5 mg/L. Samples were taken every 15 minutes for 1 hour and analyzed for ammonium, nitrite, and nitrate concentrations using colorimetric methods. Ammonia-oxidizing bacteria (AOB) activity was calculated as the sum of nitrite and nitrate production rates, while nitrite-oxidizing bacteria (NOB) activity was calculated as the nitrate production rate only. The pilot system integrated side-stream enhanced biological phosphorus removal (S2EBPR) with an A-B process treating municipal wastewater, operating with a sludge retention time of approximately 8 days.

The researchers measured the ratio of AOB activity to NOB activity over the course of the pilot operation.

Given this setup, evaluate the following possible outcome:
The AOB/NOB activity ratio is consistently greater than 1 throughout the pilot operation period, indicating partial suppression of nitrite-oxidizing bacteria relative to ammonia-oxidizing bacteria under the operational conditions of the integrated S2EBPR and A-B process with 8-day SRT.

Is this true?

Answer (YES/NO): NO